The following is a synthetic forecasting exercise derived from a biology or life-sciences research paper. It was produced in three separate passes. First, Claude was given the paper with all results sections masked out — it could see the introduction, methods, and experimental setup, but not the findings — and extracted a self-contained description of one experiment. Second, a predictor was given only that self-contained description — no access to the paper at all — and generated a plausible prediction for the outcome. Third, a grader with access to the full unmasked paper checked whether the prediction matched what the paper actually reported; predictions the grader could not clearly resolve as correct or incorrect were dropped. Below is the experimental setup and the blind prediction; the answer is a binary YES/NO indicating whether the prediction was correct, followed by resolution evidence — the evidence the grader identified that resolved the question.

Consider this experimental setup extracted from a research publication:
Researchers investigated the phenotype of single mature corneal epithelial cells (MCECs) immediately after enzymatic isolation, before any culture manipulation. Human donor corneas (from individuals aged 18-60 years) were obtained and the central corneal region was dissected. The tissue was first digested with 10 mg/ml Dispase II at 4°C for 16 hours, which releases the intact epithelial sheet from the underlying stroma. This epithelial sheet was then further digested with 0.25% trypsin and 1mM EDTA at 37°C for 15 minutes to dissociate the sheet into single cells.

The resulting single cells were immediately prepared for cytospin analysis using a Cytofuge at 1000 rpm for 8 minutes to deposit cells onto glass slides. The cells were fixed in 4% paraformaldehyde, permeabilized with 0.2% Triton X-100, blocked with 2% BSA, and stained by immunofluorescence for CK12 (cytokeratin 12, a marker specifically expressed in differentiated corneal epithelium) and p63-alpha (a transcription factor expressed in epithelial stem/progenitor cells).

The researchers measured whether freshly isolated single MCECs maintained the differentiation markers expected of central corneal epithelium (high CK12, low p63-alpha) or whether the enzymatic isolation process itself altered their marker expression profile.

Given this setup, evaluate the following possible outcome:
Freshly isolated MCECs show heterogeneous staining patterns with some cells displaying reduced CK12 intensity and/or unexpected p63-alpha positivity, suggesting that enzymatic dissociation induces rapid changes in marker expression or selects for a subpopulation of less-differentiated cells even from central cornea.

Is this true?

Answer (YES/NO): NO